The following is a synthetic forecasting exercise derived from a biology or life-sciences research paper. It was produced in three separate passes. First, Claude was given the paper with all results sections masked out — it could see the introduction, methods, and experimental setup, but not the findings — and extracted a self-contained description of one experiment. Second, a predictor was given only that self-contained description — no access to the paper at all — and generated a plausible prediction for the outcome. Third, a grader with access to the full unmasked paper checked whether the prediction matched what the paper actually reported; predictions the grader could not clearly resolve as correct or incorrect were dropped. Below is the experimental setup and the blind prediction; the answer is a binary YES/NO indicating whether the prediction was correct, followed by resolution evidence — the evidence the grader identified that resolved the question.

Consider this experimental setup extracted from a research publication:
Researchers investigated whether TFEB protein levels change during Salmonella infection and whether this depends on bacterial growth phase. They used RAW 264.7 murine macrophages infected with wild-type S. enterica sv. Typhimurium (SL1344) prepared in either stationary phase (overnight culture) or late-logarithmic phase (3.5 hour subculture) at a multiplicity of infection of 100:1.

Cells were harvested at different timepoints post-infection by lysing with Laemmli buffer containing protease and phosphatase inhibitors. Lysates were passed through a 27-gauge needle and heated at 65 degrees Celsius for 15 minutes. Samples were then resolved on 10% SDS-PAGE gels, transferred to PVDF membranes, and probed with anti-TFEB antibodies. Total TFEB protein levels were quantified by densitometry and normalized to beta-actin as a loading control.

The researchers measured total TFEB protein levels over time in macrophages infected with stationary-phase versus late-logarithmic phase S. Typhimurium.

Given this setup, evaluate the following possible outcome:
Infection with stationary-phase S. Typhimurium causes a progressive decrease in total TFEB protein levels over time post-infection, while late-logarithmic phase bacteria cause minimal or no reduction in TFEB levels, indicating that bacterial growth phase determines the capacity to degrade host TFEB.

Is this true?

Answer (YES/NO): NO